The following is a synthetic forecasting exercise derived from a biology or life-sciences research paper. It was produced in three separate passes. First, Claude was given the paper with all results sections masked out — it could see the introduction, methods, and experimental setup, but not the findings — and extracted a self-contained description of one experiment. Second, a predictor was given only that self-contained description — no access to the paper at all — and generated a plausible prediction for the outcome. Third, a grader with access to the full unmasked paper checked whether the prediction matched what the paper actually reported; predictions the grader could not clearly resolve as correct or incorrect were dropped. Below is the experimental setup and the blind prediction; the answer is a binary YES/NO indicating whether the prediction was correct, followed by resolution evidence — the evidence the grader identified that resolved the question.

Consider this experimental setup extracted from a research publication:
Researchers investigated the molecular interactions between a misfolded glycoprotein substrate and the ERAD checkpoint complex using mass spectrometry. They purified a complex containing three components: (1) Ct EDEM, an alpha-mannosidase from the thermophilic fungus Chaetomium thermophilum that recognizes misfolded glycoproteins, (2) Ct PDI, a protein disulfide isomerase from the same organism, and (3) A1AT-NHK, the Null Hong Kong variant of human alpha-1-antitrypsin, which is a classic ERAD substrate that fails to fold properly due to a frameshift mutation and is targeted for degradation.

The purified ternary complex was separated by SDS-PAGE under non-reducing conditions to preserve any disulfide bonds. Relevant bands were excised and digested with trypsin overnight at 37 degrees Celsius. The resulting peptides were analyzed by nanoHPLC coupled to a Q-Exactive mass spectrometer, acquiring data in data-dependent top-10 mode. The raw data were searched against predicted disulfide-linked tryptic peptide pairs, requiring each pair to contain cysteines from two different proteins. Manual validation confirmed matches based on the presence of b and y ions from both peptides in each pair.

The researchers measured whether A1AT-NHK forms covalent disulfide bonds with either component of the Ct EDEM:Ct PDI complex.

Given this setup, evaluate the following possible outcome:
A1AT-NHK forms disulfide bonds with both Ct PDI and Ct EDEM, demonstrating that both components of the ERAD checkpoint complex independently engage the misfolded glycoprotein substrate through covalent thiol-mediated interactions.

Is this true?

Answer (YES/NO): NO